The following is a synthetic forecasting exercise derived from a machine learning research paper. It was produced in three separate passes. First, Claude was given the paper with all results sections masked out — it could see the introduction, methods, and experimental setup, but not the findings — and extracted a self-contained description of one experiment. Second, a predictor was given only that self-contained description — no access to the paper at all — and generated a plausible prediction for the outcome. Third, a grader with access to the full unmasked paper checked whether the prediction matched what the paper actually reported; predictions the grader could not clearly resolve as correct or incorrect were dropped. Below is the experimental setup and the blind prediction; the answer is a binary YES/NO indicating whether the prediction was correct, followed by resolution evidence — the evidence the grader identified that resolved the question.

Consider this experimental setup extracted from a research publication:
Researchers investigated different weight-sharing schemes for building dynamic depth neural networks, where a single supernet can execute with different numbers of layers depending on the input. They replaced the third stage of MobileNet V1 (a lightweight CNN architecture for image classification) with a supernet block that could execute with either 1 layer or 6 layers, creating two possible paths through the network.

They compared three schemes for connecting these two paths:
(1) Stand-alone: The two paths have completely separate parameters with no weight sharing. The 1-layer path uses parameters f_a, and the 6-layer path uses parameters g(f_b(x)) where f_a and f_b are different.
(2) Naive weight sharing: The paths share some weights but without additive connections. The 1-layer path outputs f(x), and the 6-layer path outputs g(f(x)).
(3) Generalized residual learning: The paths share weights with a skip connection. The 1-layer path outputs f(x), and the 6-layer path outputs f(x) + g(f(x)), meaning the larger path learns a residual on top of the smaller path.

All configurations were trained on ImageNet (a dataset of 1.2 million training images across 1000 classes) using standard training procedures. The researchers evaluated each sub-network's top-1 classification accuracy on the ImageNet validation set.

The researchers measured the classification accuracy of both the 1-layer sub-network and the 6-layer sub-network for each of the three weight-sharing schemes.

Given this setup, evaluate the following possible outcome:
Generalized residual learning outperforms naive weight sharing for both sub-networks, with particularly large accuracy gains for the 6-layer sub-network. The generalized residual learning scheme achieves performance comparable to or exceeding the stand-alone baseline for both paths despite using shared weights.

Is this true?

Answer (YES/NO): YES